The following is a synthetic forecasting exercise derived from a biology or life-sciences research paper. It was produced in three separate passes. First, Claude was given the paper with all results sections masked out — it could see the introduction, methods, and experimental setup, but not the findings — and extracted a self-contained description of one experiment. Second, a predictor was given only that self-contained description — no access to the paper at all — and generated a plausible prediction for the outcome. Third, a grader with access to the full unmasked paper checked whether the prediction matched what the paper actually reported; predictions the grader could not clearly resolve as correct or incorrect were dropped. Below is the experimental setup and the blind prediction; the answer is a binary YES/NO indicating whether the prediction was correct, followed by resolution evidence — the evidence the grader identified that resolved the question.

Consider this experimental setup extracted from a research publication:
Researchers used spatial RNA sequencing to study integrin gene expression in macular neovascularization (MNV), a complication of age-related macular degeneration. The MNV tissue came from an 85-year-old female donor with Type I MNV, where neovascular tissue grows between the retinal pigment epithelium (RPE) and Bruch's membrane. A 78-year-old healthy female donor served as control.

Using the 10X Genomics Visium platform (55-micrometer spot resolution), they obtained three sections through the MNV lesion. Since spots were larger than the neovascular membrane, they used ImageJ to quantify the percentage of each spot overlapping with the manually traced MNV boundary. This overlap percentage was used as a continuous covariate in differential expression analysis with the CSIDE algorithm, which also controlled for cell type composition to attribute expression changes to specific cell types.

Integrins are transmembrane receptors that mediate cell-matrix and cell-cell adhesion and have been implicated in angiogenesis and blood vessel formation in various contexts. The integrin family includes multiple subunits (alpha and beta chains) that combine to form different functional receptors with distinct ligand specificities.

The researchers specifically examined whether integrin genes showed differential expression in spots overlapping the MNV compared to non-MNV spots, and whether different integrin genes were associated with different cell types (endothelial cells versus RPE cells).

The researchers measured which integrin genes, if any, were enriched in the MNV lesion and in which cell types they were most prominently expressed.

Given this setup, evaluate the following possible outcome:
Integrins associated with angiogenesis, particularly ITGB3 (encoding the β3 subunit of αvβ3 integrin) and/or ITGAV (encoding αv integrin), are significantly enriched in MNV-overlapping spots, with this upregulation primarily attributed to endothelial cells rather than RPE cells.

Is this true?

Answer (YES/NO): NO